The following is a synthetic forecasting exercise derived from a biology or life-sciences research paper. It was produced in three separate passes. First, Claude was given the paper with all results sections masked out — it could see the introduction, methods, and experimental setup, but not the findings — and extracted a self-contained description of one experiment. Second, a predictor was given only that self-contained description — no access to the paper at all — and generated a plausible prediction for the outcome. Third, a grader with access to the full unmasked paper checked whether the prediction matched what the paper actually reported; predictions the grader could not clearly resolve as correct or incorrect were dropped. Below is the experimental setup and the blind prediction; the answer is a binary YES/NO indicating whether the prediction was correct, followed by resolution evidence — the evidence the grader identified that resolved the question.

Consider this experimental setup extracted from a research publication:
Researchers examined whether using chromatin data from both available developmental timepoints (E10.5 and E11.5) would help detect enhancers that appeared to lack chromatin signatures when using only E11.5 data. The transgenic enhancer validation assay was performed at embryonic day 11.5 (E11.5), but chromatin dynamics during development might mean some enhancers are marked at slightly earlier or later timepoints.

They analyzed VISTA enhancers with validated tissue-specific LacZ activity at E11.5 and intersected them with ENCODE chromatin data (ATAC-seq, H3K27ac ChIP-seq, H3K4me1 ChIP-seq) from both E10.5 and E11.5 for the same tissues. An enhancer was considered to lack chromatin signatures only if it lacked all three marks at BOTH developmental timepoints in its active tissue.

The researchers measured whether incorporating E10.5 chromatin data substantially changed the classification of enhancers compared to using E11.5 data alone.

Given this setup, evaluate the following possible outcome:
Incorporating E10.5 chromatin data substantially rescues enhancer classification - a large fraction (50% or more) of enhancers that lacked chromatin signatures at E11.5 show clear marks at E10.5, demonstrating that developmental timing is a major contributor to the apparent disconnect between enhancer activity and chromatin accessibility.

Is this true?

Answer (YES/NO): YES